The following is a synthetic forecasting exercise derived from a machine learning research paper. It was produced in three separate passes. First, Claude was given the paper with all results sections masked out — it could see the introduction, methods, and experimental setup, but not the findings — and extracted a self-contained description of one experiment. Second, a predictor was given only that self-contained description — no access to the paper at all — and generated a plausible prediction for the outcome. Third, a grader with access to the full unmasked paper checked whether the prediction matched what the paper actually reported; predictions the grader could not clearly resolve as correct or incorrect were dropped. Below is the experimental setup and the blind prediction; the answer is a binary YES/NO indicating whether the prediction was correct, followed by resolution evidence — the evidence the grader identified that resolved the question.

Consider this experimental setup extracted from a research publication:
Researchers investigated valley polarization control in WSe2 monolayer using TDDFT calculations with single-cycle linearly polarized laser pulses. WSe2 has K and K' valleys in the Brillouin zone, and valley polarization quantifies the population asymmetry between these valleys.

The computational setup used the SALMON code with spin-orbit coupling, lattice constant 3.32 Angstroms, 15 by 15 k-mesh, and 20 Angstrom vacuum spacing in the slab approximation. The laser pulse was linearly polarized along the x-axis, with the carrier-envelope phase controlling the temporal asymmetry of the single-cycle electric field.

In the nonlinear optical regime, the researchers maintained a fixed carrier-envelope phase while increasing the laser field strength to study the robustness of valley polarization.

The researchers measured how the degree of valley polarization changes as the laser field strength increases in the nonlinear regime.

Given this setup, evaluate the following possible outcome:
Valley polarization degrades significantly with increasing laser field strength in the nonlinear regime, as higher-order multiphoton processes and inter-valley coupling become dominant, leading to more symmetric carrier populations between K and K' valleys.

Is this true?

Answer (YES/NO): NO